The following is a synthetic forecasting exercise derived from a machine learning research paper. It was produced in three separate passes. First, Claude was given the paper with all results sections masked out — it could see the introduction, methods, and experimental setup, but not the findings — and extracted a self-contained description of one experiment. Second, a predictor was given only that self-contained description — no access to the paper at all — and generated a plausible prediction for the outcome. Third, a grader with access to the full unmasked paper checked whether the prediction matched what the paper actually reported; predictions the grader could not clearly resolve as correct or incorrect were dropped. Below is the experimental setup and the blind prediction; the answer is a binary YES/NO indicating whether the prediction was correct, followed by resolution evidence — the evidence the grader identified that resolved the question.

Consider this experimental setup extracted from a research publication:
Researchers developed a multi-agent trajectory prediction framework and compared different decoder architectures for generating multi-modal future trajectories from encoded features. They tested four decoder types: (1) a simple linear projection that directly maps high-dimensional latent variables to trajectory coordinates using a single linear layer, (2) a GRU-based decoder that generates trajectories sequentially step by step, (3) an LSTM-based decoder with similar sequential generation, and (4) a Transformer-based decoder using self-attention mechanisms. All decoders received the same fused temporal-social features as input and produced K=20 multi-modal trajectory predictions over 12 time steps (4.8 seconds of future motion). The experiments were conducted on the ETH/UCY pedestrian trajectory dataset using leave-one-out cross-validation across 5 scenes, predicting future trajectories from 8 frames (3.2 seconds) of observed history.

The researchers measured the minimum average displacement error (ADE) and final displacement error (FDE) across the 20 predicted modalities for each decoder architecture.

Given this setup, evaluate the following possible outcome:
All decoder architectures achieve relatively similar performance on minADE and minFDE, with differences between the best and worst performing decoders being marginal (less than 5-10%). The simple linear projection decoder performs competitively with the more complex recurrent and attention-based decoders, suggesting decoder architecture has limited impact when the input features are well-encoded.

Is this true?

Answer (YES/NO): NO